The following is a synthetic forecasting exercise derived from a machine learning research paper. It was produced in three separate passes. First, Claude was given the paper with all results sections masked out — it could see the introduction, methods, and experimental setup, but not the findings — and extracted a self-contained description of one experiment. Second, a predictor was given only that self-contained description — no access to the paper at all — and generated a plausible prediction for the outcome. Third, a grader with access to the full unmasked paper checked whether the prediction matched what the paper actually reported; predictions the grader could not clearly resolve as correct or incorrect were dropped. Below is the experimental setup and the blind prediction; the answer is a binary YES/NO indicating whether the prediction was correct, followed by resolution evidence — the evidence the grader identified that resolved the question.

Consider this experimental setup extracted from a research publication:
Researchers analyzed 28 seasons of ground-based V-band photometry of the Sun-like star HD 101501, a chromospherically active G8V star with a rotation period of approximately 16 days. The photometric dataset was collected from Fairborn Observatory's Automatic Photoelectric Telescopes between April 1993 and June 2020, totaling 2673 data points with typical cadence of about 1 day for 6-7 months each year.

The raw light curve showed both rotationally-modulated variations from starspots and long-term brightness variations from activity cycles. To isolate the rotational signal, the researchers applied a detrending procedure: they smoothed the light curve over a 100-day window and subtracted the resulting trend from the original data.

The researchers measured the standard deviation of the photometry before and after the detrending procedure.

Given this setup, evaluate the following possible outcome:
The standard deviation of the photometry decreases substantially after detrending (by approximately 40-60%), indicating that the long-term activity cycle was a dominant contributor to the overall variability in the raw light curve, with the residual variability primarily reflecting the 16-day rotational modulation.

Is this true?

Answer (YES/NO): NO